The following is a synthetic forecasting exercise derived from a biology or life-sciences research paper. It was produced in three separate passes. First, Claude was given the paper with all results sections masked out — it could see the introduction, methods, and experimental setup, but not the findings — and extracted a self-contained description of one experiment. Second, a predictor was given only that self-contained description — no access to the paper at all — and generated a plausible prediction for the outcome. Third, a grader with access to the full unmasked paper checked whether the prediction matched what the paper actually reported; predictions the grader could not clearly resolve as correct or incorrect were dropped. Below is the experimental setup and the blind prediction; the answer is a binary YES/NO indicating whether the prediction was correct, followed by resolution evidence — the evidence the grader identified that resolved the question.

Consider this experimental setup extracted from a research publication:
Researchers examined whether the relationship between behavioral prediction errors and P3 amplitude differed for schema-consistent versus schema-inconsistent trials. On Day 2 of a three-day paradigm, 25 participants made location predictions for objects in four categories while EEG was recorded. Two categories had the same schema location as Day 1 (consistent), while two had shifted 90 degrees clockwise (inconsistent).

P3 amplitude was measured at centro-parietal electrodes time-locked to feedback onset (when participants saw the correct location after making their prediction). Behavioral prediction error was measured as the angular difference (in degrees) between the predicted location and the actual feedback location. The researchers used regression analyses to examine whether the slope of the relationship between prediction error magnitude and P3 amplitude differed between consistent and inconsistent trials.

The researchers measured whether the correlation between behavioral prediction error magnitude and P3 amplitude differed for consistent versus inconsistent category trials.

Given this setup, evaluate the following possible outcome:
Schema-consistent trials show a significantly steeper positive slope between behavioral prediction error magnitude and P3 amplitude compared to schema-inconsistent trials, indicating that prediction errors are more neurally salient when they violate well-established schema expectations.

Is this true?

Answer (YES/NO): NO